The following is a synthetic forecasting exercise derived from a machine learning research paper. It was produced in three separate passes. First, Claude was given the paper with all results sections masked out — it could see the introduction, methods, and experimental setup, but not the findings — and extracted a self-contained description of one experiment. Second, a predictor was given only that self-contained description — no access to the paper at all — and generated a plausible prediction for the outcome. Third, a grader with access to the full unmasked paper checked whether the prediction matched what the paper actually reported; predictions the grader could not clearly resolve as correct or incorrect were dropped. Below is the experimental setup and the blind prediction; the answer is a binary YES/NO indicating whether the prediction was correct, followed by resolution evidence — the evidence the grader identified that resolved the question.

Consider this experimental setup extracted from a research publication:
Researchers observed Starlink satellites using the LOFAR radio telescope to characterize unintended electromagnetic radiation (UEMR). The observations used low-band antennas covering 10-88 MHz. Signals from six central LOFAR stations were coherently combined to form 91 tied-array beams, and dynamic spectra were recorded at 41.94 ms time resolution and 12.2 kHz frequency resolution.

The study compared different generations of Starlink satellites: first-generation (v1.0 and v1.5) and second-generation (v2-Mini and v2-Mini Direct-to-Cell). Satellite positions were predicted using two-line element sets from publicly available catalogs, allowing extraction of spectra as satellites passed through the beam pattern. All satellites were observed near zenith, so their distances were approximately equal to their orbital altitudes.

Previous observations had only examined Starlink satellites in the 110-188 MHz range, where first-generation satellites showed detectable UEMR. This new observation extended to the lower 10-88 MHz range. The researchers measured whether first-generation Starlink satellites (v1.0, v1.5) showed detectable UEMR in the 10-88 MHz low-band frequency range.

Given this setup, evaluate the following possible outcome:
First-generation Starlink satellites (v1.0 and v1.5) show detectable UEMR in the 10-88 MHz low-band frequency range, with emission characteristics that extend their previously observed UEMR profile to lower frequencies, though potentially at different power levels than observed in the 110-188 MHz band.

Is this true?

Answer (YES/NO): NO